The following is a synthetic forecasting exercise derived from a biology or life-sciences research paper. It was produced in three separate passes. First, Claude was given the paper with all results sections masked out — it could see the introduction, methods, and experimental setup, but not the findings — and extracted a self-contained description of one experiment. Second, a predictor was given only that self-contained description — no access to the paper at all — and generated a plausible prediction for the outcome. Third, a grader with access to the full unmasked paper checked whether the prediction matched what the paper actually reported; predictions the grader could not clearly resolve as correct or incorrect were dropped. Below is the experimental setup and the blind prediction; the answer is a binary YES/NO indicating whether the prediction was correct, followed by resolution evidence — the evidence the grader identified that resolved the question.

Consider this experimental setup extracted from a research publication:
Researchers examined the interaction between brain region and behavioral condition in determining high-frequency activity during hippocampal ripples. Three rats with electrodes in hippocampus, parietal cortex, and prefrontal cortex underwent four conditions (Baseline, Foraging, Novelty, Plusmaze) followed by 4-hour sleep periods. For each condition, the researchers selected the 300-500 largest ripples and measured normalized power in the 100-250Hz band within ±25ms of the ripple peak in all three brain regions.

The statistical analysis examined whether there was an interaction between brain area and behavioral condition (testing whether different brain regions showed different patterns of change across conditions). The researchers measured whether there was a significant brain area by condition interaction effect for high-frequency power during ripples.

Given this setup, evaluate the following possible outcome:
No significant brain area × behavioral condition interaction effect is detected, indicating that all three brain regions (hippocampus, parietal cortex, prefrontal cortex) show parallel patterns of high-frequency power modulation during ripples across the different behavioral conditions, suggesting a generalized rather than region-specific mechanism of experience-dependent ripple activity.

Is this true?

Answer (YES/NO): NO